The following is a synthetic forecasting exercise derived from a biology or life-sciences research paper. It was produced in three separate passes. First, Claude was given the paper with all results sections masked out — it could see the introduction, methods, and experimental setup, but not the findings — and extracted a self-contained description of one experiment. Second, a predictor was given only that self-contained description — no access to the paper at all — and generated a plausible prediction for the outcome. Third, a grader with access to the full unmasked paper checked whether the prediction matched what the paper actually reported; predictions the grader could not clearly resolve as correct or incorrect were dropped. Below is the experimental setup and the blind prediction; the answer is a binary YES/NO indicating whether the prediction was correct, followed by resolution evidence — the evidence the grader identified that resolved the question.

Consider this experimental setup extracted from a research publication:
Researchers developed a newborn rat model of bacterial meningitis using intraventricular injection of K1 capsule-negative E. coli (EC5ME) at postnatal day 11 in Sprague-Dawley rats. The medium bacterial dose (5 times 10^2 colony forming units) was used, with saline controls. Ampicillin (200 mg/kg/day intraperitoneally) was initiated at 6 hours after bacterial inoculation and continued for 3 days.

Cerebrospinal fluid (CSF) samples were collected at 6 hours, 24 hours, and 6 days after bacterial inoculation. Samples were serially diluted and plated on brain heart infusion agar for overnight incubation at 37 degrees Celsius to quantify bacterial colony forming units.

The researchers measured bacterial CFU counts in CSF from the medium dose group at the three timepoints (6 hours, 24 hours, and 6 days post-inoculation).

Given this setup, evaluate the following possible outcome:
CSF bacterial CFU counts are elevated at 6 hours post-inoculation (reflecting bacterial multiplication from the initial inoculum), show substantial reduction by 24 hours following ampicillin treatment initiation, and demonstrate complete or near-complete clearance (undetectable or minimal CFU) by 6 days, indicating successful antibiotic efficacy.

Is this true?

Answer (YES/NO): NO